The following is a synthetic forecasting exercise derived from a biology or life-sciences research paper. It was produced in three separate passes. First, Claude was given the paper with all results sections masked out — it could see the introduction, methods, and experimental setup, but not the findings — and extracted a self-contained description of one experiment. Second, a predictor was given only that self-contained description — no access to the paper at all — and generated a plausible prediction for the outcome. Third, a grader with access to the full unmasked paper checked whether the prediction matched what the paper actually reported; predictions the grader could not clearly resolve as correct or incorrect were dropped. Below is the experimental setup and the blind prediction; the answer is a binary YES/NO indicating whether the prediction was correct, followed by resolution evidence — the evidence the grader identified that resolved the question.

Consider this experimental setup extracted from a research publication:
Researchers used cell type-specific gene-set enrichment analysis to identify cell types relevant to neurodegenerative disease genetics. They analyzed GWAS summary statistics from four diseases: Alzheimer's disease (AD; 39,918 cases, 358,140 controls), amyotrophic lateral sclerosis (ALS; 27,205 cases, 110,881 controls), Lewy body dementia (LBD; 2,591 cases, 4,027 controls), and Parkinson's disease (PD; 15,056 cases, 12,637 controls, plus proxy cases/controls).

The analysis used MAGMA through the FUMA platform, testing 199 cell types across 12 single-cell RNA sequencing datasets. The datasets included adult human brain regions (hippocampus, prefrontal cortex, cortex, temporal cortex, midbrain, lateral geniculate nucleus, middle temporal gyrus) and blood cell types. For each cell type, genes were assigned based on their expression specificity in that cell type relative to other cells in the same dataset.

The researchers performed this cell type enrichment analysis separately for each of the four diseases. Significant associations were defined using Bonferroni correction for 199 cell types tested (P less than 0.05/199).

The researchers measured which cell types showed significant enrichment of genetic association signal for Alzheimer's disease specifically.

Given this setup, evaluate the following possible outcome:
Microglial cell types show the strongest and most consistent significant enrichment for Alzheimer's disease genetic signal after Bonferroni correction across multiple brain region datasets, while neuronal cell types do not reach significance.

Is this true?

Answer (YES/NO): NO